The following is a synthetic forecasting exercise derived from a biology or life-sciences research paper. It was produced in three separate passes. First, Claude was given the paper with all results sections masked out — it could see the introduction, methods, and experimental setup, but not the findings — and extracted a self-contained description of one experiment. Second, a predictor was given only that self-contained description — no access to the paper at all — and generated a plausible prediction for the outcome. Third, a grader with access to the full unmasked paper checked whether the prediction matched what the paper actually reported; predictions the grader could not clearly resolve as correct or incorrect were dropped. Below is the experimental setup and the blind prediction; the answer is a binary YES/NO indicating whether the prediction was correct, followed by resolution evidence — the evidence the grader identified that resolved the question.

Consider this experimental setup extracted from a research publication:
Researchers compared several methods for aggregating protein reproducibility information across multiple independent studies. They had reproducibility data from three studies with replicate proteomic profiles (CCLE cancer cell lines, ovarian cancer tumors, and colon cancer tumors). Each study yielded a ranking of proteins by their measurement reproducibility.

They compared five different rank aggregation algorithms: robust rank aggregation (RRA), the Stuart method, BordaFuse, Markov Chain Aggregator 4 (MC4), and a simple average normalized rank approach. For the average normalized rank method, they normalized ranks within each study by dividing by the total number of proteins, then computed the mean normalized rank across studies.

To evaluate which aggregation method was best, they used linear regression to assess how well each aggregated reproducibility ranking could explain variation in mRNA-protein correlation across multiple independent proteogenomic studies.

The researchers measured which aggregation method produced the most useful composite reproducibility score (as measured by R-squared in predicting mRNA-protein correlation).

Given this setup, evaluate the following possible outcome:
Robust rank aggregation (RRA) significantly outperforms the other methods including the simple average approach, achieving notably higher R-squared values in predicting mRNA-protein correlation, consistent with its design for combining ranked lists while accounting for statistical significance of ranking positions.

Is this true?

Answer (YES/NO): NO